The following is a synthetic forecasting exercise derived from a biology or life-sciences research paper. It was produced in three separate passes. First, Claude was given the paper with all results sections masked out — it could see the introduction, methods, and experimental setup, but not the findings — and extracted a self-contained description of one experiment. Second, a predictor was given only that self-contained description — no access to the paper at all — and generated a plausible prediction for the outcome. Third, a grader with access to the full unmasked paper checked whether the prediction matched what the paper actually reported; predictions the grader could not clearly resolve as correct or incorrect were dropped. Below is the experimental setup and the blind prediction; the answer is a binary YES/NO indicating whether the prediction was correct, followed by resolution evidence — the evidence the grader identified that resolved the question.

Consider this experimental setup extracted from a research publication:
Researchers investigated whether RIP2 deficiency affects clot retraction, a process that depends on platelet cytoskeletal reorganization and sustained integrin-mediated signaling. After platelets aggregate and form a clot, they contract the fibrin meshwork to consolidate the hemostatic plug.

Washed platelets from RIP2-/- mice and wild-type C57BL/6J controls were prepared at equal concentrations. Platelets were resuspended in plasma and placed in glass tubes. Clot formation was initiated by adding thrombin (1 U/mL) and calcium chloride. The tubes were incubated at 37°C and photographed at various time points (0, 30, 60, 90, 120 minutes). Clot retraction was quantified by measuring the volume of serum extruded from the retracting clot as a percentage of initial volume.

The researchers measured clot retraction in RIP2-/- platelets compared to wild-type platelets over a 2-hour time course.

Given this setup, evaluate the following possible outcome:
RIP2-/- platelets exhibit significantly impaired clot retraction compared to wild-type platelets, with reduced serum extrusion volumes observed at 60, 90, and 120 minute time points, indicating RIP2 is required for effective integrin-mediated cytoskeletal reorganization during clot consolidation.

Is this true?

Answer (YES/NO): NO